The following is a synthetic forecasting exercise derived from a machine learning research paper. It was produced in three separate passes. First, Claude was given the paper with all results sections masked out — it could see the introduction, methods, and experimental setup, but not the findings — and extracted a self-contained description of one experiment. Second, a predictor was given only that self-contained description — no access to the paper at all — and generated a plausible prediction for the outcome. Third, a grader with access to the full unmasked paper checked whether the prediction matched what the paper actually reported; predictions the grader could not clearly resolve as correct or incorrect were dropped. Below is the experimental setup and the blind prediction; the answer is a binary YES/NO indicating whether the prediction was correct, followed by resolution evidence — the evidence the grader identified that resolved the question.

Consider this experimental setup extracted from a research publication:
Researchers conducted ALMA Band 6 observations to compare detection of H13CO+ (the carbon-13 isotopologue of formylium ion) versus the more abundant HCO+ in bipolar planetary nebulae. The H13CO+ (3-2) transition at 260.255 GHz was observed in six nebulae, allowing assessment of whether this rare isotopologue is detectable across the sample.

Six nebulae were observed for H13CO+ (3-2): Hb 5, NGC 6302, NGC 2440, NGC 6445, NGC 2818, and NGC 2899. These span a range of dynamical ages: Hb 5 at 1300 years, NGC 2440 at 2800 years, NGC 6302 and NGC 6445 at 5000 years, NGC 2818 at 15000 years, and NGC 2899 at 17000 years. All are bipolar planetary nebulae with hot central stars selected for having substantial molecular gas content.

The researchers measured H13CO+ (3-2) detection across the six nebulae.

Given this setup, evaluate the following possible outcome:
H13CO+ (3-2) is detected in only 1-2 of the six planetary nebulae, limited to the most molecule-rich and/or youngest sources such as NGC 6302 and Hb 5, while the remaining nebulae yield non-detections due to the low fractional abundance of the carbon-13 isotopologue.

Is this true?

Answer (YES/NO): NO